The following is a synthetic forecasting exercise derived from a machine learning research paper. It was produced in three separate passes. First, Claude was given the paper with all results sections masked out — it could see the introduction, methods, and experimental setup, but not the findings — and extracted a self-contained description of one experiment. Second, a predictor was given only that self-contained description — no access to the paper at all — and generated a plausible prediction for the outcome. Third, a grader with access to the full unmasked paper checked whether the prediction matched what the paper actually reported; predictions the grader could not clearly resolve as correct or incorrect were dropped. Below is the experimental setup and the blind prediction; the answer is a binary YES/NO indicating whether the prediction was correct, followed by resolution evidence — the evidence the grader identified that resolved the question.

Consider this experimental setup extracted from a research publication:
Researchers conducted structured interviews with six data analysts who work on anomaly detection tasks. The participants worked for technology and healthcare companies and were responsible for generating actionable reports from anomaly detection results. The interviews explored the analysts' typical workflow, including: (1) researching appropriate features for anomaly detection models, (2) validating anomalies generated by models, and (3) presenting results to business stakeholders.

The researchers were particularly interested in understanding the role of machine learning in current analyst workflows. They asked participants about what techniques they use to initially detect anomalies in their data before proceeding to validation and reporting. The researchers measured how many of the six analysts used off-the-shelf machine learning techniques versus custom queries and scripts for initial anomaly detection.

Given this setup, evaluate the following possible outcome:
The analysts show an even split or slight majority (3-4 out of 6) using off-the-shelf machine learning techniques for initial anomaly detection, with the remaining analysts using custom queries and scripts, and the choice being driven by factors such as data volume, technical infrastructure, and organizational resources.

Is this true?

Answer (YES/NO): NO